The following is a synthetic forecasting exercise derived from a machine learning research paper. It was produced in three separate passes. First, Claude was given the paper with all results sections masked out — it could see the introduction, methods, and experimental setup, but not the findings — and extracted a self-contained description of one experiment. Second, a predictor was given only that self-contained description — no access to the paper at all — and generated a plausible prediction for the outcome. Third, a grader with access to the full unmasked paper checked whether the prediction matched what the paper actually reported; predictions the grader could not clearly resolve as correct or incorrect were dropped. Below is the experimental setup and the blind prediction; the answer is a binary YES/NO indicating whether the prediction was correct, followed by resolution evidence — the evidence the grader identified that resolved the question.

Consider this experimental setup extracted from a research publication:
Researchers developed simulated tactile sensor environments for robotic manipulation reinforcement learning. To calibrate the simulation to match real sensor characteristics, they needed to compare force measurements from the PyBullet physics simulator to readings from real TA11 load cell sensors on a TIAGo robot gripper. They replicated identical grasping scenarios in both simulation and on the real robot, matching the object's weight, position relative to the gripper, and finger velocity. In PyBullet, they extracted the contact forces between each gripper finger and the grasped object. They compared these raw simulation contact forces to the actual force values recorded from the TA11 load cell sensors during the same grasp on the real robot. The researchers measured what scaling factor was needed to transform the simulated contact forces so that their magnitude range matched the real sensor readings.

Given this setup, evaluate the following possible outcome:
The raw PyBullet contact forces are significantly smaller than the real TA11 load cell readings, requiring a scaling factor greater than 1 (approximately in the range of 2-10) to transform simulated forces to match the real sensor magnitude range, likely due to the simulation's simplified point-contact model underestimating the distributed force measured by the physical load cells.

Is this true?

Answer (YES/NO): NO